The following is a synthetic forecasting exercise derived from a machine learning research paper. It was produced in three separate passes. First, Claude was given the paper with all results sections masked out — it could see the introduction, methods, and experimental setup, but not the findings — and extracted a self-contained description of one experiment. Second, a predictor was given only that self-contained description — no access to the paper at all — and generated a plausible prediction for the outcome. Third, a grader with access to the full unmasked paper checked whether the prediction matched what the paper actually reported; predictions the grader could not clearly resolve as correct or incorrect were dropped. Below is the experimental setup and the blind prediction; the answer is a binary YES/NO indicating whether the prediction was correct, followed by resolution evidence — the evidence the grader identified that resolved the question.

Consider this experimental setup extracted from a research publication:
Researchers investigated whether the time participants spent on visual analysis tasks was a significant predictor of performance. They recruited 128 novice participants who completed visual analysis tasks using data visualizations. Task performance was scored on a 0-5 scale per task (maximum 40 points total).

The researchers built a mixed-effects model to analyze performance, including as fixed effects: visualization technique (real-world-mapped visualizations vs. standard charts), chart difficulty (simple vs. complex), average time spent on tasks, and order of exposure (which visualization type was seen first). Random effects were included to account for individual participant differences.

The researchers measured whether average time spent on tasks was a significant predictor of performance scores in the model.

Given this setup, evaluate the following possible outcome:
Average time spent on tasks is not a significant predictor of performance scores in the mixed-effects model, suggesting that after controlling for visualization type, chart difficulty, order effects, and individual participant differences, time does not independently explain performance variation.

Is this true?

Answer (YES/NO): YES